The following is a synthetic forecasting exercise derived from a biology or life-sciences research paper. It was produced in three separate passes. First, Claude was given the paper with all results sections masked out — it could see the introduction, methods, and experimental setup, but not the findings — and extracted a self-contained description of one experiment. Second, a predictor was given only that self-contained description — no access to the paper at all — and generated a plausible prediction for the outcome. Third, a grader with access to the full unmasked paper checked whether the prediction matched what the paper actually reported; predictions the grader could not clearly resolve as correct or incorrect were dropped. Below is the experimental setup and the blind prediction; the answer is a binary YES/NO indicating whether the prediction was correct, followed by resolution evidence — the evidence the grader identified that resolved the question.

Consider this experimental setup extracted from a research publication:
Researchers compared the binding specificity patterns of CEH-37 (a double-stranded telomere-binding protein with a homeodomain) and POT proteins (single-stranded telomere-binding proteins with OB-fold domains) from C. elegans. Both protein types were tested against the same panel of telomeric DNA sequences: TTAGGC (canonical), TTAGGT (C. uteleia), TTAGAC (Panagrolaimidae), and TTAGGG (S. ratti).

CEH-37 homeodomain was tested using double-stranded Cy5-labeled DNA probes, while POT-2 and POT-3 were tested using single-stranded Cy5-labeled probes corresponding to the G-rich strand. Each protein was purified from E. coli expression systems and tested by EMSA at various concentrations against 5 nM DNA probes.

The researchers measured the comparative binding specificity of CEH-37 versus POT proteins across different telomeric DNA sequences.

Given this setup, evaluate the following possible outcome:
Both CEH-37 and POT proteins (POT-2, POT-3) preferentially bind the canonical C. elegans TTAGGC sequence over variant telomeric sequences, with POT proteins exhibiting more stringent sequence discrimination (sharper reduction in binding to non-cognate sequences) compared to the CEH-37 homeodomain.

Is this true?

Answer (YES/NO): NO